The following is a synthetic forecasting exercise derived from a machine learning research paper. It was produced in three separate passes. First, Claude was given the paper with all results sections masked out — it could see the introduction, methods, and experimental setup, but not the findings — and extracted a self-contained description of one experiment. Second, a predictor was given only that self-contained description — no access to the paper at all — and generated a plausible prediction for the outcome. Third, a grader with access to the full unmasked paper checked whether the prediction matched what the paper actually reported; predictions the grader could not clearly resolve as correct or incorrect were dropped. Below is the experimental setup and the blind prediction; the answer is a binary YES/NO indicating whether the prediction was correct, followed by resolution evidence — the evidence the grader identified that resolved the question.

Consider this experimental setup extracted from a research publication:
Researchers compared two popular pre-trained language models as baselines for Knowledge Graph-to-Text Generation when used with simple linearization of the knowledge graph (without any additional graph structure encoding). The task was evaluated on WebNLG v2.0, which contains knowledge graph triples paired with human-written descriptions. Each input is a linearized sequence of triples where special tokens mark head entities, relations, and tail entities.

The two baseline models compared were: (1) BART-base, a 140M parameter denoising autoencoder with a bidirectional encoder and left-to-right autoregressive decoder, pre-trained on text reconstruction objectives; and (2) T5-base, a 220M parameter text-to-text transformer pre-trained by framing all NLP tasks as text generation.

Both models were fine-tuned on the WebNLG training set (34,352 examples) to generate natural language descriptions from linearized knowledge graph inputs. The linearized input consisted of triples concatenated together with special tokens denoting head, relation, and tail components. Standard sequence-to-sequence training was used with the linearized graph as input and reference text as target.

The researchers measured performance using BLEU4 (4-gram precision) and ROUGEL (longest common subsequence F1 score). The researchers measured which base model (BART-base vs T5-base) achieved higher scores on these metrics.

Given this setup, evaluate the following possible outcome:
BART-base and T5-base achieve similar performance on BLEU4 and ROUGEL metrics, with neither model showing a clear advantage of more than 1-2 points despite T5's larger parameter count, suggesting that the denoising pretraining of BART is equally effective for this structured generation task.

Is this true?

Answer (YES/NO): YES